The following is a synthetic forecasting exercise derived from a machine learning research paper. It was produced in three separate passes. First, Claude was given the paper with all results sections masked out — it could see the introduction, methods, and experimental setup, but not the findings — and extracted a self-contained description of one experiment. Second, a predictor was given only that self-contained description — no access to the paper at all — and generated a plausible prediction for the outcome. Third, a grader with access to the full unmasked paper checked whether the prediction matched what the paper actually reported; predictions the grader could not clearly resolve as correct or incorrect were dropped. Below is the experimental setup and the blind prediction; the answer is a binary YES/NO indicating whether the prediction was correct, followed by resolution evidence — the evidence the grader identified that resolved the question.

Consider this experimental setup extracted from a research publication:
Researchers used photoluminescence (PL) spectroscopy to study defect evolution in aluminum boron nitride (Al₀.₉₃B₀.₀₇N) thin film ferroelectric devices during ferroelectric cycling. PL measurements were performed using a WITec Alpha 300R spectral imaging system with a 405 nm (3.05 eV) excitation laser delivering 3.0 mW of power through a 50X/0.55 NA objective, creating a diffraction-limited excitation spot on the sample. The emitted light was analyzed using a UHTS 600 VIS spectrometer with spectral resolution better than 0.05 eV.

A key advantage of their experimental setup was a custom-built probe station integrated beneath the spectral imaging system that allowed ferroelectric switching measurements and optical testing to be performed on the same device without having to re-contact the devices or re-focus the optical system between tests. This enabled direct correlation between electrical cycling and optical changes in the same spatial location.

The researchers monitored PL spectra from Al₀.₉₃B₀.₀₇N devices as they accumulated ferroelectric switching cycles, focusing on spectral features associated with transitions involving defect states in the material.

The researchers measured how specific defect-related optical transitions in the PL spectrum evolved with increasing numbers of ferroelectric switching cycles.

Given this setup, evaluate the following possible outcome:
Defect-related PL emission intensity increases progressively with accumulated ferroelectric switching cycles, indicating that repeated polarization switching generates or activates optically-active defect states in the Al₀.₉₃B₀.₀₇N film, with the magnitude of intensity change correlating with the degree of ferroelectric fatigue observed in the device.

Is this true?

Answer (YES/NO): YES